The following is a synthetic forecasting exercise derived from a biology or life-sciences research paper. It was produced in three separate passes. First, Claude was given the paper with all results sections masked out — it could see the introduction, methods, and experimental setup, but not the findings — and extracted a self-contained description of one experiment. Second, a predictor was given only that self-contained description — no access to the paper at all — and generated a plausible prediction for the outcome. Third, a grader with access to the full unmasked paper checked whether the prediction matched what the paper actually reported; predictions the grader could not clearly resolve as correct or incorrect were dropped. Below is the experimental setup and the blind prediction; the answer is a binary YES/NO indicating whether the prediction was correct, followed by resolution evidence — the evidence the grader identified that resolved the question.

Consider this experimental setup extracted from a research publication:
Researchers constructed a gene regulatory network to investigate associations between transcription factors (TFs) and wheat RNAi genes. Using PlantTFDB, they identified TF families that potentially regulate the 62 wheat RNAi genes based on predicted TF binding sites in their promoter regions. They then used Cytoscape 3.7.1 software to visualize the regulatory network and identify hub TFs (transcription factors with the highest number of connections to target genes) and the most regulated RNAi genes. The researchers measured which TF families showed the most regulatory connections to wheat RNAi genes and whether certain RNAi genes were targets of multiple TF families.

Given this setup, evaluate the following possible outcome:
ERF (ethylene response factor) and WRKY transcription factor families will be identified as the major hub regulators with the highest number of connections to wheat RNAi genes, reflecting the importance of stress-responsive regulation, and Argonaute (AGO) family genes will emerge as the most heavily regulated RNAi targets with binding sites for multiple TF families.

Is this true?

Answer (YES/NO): NO